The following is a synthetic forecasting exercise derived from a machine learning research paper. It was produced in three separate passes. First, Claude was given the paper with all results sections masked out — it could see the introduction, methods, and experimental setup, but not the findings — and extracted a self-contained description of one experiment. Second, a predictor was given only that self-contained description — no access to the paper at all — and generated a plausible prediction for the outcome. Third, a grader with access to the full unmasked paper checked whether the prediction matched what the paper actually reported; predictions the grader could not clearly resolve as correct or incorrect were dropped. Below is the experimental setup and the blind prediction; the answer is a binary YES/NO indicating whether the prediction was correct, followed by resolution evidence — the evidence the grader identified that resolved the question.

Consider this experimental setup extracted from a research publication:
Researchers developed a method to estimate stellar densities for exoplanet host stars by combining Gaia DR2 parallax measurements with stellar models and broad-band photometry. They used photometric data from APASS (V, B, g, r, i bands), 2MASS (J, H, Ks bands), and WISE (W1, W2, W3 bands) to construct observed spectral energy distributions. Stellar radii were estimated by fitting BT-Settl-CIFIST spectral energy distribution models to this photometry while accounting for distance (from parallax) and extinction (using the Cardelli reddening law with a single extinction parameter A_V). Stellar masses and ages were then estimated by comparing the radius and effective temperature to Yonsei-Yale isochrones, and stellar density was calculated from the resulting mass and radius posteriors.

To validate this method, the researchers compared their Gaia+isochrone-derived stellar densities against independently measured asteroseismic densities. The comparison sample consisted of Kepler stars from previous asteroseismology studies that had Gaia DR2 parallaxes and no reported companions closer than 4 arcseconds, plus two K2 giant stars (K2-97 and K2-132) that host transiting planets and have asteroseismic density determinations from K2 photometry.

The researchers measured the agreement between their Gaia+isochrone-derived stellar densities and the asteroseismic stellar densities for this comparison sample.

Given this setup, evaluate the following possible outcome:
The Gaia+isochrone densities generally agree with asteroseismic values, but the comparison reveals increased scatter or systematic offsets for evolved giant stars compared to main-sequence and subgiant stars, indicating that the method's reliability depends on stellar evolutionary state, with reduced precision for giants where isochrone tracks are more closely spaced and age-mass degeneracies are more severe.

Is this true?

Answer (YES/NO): NO